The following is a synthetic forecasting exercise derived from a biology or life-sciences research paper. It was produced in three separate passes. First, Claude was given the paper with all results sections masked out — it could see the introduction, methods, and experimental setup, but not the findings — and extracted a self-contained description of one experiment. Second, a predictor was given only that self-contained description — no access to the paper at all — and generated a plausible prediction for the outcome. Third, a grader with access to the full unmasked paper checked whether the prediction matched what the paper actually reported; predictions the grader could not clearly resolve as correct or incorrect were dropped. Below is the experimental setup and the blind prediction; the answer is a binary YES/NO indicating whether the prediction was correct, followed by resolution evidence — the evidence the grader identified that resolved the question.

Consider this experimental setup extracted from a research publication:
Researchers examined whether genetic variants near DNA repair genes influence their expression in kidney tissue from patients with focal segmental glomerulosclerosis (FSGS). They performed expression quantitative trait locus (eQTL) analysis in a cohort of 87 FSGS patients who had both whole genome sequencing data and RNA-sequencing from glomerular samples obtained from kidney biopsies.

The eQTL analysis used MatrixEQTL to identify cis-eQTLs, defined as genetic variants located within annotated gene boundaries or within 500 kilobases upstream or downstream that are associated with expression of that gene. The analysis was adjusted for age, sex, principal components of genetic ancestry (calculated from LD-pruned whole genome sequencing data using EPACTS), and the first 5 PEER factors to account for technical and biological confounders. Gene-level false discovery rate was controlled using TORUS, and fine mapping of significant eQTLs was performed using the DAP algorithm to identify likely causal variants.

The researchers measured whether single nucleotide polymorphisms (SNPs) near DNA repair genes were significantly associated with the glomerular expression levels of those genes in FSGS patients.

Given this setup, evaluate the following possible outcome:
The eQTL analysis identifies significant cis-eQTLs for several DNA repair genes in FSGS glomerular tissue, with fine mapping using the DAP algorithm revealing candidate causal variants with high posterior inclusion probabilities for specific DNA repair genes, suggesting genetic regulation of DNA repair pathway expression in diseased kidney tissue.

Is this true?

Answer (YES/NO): YES